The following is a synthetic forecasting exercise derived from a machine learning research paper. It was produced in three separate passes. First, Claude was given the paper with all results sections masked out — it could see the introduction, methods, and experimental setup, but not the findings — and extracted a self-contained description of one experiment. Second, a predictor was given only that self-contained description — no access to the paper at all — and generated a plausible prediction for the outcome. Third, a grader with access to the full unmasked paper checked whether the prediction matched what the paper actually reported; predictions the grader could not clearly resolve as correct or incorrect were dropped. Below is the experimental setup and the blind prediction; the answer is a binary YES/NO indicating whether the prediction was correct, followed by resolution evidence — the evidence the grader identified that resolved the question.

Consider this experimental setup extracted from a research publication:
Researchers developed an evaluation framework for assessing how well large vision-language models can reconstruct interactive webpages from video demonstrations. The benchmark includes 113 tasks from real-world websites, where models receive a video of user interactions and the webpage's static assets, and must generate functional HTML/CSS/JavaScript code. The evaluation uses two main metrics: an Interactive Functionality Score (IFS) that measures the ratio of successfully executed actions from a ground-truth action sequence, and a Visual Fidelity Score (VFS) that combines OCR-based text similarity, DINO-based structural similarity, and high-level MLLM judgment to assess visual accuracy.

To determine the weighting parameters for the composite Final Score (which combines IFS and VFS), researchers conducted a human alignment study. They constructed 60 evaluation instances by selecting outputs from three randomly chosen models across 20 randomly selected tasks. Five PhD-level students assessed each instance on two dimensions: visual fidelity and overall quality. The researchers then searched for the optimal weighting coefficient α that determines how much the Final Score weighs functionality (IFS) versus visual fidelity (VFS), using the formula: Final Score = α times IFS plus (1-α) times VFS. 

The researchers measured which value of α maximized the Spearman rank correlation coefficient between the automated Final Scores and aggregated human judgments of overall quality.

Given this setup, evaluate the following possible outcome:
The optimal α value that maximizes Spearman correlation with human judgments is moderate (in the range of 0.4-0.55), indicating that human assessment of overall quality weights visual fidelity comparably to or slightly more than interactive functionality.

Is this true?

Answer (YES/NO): NO